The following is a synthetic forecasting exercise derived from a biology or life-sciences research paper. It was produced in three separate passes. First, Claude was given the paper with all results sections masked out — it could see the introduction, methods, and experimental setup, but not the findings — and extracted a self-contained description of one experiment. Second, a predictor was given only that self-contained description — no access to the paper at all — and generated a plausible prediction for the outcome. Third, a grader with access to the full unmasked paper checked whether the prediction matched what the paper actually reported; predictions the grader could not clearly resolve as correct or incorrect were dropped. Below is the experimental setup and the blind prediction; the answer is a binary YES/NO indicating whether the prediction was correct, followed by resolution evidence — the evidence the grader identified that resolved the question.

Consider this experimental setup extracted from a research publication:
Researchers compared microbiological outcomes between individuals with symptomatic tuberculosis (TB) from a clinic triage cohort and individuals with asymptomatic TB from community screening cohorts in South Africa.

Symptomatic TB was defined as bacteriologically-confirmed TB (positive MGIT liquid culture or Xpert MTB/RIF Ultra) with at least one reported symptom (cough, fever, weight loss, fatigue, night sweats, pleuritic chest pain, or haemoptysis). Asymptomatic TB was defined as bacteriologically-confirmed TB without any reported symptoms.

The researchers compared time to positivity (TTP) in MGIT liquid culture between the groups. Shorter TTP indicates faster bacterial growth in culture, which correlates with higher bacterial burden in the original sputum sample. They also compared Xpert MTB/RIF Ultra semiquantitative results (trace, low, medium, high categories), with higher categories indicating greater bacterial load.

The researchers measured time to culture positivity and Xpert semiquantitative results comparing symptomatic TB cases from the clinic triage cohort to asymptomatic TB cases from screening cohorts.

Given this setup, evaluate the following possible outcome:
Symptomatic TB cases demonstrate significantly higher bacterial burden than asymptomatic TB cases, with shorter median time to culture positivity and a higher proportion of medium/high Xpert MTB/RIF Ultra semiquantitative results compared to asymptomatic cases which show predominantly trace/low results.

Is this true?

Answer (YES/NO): YES